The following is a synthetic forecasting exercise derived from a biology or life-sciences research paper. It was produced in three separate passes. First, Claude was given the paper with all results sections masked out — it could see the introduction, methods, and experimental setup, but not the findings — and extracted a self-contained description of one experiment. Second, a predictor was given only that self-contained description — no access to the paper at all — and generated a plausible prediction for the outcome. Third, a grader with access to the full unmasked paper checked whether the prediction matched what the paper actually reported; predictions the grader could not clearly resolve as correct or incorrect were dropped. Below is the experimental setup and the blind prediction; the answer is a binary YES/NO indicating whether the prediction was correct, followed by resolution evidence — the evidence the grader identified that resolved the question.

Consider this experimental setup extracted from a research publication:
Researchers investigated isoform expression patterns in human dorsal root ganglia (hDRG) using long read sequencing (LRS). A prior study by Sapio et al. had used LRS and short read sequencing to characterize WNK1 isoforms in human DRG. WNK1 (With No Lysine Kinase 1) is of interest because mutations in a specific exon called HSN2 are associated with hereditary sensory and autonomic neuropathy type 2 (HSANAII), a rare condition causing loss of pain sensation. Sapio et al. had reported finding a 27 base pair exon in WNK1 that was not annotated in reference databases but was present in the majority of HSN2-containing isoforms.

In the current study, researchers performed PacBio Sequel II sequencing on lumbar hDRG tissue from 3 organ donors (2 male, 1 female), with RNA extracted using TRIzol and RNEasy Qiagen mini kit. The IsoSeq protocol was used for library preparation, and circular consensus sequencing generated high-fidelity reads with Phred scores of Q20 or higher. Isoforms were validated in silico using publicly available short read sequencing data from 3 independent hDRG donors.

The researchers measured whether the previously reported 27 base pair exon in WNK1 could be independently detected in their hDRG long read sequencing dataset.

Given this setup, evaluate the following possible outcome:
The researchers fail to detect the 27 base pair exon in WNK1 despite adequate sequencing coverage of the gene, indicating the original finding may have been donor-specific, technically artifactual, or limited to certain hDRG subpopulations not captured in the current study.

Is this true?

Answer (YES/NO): NO